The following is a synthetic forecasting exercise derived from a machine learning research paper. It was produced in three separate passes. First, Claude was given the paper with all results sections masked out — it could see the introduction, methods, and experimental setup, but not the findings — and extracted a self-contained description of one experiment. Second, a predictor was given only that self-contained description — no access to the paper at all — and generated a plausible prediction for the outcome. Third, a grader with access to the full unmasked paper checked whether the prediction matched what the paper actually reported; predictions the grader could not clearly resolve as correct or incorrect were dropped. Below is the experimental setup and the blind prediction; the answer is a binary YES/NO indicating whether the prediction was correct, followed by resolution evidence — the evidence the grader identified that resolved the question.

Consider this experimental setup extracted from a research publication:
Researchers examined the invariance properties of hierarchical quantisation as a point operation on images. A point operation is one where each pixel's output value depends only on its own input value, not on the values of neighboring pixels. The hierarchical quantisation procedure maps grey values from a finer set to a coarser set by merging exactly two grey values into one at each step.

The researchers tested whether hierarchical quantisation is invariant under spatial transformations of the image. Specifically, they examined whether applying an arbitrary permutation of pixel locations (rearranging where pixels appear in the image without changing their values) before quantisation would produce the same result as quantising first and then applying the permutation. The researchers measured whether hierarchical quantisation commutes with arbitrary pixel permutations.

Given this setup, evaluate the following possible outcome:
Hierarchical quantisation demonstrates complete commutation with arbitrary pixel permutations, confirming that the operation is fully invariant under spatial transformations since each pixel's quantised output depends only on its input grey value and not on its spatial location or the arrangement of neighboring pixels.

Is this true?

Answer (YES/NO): YES